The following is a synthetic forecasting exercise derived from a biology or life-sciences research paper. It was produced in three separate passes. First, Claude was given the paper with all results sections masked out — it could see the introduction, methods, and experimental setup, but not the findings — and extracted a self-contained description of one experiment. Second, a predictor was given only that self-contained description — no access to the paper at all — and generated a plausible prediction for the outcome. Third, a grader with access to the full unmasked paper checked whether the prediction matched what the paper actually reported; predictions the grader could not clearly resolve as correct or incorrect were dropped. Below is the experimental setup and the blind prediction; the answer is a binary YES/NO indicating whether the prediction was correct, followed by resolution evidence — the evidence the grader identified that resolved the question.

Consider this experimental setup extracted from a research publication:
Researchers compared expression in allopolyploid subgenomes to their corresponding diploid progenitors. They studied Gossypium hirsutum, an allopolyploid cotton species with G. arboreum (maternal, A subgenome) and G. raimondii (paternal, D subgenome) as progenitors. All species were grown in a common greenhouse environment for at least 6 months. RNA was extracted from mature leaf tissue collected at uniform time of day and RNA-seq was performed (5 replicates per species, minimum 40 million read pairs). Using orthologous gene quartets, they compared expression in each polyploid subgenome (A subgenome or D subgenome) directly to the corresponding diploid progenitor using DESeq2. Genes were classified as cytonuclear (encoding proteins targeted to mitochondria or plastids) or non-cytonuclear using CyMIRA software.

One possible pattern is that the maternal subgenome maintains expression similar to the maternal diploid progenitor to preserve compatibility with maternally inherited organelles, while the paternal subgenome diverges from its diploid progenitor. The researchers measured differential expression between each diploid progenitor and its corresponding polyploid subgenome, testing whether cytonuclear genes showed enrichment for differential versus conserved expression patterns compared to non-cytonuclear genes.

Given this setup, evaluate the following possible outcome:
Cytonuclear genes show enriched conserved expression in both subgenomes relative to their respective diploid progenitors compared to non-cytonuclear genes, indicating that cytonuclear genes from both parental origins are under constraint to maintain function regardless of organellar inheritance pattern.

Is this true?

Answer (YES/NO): NO